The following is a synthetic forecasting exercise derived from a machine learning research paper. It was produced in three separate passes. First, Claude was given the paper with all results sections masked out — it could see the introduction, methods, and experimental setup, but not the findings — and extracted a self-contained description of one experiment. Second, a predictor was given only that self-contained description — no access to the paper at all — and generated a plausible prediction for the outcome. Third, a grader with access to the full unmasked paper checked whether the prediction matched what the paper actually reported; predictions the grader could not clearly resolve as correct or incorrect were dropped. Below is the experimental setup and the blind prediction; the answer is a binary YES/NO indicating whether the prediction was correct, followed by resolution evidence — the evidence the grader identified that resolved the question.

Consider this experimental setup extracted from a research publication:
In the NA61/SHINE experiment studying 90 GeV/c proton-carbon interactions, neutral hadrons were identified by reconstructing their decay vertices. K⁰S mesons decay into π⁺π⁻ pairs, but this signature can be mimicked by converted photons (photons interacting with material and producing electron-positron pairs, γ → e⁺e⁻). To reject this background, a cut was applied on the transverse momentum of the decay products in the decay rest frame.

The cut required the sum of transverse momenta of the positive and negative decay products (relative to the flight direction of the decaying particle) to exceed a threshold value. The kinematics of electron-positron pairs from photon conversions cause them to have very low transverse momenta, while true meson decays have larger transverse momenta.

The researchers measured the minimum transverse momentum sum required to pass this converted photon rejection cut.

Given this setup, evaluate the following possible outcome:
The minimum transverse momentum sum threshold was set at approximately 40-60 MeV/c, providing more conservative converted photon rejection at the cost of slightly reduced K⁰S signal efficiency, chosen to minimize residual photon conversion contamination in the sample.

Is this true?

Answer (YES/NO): NO